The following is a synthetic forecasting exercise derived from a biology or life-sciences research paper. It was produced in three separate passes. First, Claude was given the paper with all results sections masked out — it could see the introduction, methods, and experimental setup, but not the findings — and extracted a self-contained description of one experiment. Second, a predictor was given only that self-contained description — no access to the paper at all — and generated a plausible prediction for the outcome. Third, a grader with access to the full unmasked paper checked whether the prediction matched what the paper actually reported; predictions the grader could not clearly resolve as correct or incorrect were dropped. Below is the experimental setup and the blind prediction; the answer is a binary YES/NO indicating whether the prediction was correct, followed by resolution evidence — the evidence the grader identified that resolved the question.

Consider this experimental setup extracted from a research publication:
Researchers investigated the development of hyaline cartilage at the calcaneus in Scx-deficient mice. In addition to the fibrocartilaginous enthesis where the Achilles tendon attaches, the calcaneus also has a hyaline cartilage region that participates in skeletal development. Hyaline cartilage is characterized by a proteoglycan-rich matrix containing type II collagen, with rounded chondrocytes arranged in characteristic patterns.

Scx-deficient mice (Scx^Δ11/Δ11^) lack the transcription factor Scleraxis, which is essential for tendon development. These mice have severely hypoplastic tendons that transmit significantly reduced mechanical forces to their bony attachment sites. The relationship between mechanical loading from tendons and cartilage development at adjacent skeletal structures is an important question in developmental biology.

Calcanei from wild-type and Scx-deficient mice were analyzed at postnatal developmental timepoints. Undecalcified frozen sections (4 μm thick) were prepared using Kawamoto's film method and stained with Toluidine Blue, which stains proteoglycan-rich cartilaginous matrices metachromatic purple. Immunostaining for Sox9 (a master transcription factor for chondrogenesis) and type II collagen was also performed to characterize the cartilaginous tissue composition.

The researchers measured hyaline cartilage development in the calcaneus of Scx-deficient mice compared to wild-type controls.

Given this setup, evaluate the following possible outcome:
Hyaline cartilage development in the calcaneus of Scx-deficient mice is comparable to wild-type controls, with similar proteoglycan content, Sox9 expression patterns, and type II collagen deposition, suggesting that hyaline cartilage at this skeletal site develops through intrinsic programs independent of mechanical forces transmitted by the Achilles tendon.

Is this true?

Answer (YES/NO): NO